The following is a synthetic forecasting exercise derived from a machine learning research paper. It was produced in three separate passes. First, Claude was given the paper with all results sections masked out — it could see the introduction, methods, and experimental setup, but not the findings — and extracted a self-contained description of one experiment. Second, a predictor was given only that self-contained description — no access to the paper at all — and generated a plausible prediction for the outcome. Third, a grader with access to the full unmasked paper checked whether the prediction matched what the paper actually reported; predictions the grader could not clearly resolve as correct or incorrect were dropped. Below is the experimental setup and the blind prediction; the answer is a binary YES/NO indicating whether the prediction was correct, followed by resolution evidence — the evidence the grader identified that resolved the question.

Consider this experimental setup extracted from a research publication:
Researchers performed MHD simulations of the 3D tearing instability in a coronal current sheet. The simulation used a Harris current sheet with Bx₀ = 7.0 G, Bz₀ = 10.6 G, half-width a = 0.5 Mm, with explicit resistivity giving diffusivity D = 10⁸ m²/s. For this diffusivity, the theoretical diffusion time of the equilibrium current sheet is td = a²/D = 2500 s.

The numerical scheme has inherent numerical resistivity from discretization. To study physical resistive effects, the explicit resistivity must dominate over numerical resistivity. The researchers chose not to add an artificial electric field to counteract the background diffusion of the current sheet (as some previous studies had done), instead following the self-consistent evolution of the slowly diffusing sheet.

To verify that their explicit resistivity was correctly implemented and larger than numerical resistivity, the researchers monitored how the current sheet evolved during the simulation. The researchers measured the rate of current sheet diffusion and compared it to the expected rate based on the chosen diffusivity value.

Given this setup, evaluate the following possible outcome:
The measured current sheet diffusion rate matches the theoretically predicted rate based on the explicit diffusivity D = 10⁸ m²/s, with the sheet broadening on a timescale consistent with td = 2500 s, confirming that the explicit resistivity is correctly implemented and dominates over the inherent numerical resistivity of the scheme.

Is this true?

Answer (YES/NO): YES